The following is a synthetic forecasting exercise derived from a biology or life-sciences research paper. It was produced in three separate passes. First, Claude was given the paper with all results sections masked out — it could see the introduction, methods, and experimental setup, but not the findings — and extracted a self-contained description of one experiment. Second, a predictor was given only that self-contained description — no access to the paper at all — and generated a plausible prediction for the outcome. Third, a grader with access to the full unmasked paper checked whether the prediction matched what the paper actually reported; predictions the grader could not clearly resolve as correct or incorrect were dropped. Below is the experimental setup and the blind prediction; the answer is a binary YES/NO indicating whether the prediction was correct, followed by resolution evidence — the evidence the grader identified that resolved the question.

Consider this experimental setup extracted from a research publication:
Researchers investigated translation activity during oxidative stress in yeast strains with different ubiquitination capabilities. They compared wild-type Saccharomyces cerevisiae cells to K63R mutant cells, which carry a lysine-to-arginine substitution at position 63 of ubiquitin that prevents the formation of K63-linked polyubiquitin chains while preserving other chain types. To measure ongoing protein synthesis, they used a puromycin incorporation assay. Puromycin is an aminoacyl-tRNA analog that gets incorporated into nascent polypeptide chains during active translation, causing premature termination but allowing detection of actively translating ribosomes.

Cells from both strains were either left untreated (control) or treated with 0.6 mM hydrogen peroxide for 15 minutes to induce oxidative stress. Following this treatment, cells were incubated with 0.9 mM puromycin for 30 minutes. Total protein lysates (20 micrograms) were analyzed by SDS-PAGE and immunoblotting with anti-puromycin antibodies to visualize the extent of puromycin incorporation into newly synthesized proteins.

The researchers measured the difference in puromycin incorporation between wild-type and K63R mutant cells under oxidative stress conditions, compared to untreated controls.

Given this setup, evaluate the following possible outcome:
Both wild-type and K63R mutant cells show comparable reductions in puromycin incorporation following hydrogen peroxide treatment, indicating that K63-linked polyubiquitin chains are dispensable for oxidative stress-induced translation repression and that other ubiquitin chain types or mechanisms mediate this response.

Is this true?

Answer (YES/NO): NO